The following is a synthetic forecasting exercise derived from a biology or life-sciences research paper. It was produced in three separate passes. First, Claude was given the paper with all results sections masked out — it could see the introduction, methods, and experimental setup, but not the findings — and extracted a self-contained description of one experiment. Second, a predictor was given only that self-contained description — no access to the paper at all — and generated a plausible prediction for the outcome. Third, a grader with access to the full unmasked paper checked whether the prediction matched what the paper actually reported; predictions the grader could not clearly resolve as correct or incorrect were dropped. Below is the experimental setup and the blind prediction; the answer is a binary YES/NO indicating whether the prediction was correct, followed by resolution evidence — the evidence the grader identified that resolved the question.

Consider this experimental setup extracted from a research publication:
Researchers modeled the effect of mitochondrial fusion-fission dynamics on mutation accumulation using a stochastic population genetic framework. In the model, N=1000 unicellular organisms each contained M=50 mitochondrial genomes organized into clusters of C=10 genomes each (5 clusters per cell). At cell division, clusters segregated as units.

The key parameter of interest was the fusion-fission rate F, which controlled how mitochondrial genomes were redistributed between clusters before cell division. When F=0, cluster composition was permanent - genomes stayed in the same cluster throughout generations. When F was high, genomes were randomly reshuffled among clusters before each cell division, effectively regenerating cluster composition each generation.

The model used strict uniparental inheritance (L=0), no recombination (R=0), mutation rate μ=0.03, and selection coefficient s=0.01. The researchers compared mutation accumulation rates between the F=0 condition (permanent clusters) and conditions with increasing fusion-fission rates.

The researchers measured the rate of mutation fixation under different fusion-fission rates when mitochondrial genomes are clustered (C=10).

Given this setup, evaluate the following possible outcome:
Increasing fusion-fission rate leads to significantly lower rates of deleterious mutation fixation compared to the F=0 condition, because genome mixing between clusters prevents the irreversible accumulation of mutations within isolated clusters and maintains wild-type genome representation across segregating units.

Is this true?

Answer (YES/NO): YES